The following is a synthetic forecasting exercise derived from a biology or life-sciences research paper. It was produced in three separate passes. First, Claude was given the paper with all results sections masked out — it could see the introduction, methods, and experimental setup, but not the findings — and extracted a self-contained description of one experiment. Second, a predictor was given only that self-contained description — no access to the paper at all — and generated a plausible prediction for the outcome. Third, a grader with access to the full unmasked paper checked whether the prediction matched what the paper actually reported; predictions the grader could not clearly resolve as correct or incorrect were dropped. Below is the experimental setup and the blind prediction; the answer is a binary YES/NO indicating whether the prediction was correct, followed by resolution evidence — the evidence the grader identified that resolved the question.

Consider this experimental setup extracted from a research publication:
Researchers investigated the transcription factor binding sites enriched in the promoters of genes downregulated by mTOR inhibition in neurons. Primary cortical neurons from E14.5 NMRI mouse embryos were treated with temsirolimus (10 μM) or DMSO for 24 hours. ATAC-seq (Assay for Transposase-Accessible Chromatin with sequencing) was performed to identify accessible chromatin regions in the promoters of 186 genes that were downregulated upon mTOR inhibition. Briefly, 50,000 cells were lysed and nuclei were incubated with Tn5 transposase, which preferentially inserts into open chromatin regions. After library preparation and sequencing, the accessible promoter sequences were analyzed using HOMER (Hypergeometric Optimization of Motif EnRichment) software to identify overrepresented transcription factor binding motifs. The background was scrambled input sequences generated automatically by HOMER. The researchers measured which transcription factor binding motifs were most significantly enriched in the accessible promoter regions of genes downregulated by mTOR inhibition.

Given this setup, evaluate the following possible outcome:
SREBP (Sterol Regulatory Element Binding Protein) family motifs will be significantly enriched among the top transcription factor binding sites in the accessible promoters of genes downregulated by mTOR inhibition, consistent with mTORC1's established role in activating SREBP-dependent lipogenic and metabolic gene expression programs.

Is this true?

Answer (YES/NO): NO